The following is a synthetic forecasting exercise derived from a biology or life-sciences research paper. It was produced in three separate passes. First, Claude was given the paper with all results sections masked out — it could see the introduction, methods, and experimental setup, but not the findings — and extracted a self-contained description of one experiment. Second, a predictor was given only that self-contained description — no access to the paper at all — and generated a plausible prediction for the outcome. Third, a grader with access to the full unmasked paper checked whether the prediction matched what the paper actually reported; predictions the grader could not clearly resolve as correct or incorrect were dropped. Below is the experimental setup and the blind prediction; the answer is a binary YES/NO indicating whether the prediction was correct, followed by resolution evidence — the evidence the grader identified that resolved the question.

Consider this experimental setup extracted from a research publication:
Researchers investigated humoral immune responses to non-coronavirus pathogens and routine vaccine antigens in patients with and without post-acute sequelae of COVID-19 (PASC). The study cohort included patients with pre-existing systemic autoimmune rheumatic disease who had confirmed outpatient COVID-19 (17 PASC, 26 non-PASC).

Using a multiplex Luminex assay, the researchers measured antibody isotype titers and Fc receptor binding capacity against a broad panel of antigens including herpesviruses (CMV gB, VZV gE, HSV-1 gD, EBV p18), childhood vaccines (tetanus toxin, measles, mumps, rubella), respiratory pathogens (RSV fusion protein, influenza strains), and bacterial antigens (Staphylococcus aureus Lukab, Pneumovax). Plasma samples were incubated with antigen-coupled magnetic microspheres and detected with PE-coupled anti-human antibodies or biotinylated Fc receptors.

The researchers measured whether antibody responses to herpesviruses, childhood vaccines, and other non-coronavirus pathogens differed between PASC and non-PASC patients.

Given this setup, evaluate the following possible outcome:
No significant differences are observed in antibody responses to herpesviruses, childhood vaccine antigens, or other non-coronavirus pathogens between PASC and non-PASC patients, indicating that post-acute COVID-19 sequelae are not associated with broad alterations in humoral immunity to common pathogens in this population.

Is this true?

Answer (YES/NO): NO